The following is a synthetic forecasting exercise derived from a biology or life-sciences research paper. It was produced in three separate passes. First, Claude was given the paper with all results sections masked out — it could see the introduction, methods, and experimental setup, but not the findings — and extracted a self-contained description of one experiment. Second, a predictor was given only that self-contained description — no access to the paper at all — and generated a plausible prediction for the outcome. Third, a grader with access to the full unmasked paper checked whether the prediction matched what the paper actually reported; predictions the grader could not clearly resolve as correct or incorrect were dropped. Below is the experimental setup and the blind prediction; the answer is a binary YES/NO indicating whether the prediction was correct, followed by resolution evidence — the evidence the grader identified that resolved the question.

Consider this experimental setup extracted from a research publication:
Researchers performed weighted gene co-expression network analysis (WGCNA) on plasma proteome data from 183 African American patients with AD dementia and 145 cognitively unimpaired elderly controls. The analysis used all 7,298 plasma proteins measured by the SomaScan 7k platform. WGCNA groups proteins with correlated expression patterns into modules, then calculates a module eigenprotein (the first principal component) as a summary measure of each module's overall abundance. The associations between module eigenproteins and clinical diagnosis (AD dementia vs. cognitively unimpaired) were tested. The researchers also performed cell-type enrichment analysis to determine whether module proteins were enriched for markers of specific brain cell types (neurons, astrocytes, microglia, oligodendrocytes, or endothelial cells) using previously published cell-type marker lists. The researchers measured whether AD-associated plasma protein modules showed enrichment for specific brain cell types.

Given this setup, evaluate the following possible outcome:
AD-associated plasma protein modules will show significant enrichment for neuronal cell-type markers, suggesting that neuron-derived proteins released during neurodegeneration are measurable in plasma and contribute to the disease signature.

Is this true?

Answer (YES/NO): NO